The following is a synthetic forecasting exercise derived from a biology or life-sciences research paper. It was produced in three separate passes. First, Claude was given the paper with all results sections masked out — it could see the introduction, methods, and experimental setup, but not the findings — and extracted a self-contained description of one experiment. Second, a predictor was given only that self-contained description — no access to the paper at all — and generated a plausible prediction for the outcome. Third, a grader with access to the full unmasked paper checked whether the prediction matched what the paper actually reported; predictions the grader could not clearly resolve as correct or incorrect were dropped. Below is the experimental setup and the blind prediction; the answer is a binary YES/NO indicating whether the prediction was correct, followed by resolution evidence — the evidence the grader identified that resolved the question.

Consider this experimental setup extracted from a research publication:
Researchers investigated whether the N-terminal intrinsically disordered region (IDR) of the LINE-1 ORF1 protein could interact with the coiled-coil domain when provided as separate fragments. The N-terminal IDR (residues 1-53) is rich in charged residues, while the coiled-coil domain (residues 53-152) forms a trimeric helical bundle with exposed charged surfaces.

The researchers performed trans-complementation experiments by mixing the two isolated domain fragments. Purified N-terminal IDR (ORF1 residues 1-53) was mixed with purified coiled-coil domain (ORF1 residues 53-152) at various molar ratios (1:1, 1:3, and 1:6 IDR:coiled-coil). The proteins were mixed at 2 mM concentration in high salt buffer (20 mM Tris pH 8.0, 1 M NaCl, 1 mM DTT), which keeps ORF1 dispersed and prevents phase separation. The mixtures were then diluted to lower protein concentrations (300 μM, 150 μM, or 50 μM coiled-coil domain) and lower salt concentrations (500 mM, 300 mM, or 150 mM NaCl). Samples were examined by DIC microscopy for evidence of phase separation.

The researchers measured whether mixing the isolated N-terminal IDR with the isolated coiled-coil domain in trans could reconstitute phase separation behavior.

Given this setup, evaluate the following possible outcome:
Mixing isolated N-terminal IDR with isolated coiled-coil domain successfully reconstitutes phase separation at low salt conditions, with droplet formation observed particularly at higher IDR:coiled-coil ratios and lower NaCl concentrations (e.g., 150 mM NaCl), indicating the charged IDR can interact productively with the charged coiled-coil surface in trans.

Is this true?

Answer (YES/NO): NO